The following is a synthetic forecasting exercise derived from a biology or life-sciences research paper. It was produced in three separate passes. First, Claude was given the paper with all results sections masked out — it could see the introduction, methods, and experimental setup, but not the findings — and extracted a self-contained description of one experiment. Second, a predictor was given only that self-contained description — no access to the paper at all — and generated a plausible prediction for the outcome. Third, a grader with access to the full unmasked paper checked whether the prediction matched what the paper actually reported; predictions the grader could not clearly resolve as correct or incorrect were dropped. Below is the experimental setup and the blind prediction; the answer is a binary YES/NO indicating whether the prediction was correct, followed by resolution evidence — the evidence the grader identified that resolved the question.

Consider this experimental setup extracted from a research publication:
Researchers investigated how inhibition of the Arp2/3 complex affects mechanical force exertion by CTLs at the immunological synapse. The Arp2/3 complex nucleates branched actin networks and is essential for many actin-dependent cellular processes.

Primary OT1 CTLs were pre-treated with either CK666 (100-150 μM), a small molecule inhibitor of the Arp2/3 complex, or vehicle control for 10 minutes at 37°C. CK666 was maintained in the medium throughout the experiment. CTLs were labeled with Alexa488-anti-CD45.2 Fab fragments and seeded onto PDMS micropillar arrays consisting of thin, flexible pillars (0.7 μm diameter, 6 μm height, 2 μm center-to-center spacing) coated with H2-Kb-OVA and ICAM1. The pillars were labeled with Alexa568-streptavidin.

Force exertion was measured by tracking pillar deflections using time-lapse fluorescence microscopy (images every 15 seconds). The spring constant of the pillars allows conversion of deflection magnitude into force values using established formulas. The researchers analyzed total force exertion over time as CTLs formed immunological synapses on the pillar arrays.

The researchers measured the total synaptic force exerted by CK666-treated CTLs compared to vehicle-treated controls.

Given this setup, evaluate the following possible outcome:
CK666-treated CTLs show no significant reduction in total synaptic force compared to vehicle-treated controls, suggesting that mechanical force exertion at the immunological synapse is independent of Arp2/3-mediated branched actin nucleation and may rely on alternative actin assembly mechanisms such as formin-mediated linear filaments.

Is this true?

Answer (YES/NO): NO